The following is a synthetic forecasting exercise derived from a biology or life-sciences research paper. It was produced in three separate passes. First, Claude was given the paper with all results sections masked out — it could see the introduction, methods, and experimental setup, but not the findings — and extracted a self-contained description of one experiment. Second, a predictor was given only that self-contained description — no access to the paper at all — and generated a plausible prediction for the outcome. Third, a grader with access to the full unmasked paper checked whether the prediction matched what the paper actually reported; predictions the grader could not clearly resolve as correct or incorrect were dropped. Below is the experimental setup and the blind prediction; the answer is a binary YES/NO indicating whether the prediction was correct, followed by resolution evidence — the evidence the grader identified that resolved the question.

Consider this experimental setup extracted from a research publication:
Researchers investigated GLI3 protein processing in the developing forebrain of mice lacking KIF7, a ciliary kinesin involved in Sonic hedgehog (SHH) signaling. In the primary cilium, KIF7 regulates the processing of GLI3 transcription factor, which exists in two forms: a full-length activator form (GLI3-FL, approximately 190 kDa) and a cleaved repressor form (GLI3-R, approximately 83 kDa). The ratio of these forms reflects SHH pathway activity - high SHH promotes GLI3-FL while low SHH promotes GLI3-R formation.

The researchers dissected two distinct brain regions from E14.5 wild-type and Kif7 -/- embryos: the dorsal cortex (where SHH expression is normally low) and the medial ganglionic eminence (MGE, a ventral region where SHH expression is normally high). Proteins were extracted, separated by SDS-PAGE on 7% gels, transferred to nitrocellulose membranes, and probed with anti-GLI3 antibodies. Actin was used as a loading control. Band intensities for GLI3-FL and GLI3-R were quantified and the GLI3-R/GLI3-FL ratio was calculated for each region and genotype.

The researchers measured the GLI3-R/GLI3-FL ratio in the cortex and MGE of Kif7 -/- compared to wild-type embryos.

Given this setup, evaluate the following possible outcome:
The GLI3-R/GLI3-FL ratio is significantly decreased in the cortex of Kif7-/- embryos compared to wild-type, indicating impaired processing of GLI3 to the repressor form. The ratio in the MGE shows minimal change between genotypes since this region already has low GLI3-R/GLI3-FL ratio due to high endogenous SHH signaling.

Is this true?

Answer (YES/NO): YES